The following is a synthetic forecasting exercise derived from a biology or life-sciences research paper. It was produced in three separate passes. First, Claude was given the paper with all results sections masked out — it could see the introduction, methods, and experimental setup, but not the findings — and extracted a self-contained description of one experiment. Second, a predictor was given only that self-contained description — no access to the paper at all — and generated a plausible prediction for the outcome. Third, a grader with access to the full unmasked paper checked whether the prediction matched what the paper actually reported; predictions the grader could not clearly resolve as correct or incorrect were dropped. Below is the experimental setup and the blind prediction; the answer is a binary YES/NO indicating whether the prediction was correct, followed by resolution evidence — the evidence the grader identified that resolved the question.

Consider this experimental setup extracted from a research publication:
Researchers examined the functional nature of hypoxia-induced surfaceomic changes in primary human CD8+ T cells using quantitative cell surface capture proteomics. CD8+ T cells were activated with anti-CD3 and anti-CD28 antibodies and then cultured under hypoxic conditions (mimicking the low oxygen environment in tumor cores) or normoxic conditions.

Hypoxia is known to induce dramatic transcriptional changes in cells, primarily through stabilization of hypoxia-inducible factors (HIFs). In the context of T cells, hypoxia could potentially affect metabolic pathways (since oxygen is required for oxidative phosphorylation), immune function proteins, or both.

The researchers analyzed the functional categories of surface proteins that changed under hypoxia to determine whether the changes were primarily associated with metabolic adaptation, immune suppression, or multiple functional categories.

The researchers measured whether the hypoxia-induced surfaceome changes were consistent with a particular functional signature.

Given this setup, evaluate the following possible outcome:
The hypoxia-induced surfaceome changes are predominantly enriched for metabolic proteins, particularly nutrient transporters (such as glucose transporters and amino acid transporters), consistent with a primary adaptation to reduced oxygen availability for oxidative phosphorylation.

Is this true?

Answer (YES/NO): NO